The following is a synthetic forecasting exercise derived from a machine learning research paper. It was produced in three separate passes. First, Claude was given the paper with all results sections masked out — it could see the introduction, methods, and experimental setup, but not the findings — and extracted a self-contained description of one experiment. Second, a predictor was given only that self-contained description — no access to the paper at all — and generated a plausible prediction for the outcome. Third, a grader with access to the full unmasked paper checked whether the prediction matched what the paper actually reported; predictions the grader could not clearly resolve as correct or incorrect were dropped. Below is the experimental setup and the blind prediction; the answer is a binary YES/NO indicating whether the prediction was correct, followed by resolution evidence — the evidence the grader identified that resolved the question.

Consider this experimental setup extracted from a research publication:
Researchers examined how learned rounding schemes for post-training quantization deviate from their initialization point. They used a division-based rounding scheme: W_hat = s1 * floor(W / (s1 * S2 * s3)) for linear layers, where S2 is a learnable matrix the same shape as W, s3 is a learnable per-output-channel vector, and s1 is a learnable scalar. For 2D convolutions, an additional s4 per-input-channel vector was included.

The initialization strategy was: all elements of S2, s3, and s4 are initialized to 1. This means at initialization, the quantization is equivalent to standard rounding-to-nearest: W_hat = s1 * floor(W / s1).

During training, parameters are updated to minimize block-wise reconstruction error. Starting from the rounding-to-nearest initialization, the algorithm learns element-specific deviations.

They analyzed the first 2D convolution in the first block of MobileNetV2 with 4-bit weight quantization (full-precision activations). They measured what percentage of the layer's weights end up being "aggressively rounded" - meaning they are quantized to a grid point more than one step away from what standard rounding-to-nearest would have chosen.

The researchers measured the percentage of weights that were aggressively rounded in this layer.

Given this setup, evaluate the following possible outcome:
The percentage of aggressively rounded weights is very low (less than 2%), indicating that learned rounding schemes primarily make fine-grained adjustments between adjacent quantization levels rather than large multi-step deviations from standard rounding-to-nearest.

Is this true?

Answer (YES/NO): NO